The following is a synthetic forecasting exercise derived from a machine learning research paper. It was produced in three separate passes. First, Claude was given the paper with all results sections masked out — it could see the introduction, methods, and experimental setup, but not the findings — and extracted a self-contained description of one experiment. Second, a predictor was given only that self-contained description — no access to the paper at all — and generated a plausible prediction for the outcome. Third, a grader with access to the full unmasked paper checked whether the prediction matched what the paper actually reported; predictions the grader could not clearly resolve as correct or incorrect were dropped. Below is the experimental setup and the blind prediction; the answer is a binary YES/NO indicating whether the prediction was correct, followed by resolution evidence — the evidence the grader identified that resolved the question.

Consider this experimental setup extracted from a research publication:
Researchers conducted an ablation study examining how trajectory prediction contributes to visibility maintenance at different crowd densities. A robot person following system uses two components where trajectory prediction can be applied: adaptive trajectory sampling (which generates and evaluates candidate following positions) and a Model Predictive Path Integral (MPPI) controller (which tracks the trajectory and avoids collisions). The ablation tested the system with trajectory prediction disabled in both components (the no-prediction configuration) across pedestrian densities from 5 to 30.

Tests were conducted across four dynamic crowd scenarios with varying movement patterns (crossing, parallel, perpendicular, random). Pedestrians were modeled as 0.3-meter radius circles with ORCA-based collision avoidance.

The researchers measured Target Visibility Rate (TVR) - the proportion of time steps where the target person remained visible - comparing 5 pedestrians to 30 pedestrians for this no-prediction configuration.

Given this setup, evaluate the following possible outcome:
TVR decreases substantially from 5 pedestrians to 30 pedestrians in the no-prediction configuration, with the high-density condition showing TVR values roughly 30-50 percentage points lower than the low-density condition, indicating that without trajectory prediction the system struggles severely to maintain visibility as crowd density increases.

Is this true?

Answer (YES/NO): YES